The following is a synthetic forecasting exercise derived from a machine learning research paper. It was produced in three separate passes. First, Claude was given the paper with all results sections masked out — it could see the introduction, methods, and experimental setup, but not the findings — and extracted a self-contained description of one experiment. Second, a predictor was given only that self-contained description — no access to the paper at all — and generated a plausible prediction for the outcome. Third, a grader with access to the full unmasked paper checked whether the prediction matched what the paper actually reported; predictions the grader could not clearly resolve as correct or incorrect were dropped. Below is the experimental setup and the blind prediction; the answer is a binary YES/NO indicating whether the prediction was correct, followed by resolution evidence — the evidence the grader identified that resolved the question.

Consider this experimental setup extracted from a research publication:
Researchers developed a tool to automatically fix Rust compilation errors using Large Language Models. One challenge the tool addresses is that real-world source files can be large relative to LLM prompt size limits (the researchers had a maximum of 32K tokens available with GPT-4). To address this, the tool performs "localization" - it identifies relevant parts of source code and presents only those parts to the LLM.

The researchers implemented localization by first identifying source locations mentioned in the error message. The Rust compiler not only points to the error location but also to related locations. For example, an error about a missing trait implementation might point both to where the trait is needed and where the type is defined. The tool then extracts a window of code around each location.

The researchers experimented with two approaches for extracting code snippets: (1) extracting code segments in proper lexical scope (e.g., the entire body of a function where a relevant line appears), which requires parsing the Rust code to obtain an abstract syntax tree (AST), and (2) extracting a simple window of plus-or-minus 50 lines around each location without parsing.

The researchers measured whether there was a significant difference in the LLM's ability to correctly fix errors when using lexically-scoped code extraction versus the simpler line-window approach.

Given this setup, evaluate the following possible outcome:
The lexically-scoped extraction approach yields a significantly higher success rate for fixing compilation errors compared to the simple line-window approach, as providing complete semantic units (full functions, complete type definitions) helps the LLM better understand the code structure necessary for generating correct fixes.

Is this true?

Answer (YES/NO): NO